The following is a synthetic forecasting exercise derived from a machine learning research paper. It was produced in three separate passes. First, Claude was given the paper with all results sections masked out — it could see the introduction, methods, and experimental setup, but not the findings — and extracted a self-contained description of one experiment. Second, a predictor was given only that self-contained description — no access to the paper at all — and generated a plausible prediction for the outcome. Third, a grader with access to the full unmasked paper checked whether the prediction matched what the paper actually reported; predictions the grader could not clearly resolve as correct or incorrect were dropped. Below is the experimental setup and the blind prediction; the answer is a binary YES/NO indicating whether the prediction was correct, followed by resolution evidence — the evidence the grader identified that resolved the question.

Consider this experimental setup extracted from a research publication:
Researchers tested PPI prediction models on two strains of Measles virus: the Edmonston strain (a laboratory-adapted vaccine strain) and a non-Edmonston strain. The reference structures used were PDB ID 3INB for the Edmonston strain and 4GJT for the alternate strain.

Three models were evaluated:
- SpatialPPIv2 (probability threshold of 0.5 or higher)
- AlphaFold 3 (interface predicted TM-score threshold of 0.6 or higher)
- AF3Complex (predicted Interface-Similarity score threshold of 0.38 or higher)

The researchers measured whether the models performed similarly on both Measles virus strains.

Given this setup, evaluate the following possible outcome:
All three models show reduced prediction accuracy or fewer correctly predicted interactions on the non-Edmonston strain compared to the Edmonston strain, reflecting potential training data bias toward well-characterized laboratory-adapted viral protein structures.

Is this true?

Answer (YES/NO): NO